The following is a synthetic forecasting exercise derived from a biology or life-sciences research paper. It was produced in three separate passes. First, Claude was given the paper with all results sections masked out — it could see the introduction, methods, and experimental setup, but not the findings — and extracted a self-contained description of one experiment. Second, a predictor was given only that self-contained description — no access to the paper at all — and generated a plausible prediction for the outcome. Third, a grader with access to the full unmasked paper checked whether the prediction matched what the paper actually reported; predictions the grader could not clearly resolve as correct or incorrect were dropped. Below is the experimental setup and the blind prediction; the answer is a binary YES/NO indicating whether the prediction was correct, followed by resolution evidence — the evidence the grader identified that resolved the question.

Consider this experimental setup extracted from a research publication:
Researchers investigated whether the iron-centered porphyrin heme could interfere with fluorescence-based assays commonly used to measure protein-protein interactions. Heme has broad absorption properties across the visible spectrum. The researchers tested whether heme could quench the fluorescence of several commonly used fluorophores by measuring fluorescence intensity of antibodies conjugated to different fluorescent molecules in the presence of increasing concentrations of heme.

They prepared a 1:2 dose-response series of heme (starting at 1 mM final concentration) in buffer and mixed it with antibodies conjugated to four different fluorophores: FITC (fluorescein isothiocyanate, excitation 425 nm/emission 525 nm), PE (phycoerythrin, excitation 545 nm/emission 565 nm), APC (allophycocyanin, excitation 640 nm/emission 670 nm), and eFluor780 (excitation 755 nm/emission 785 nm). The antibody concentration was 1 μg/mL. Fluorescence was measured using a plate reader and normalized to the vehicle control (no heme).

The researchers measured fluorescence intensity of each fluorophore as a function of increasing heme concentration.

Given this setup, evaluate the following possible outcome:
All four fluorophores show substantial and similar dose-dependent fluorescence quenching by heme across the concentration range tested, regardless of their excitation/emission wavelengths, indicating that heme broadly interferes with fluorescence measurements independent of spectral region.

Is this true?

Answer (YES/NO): NO